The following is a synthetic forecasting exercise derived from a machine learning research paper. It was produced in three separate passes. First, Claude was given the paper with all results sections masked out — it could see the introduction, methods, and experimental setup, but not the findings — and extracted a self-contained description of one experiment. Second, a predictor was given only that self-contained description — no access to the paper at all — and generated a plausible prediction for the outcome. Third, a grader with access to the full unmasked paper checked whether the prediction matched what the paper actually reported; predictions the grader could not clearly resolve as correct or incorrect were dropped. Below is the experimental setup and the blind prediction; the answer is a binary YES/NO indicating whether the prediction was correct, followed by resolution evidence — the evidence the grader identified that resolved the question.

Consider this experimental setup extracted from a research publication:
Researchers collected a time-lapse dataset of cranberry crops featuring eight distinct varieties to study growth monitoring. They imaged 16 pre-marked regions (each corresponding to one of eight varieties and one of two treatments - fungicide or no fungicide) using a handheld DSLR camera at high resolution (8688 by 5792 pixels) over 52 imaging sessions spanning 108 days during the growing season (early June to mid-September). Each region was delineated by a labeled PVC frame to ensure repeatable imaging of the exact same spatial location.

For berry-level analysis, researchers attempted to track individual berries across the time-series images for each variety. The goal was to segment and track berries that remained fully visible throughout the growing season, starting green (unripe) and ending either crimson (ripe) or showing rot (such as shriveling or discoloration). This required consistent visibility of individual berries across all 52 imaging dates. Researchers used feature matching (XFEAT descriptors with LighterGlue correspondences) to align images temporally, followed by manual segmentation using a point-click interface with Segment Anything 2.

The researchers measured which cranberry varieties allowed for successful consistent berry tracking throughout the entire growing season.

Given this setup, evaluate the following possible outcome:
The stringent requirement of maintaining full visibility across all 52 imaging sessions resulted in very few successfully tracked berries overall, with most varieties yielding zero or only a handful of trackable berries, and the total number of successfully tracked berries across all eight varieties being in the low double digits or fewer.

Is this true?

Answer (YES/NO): NO